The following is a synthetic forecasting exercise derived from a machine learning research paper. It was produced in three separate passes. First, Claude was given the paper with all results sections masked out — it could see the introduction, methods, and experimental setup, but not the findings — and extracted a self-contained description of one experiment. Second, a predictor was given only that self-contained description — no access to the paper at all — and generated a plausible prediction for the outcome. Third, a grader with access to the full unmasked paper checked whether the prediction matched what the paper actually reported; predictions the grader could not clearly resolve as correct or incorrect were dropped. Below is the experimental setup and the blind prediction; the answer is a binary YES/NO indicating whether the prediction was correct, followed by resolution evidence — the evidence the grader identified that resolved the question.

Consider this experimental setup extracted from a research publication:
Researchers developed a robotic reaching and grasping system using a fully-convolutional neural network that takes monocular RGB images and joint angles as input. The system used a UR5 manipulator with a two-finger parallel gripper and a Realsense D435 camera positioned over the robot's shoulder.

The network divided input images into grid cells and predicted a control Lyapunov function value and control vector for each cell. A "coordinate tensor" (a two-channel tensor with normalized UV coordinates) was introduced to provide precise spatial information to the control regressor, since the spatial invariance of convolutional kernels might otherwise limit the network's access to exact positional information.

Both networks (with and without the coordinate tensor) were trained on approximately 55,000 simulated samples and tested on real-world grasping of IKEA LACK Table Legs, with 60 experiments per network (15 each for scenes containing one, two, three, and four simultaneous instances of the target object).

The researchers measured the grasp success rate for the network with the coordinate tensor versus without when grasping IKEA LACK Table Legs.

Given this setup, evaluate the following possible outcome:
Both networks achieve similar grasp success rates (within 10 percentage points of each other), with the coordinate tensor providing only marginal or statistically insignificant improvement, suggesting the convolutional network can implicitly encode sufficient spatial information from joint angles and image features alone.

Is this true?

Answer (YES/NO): NO